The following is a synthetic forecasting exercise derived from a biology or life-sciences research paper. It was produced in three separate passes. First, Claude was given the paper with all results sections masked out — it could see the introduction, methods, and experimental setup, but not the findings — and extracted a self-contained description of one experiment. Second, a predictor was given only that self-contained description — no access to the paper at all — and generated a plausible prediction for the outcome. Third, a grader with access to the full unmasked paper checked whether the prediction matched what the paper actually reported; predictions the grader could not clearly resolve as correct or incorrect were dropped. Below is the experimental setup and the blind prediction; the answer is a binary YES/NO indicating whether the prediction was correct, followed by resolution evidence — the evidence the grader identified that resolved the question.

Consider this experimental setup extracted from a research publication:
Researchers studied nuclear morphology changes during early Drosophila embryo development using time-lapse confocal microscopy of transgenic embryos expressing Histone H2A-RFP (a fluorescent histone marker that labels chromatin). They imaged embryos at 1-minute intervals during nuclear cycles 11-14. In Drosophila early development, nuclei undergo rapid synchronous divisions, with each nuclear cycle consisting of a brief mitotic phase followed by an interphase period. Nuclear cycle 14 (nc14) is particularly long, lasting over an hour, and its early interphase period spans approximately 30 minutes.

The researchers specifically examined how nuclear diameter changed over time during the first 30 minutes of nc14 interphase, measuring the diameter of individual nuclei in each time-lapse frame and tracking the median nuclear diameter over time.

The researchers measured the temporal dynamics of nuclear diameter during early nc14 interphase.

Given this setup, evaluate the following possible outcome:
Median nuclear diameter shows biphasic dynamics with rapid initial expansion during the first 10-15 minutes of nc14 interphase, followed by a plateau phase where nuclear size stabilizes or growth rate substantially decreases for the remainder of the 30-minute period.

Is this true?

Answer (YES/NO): NO